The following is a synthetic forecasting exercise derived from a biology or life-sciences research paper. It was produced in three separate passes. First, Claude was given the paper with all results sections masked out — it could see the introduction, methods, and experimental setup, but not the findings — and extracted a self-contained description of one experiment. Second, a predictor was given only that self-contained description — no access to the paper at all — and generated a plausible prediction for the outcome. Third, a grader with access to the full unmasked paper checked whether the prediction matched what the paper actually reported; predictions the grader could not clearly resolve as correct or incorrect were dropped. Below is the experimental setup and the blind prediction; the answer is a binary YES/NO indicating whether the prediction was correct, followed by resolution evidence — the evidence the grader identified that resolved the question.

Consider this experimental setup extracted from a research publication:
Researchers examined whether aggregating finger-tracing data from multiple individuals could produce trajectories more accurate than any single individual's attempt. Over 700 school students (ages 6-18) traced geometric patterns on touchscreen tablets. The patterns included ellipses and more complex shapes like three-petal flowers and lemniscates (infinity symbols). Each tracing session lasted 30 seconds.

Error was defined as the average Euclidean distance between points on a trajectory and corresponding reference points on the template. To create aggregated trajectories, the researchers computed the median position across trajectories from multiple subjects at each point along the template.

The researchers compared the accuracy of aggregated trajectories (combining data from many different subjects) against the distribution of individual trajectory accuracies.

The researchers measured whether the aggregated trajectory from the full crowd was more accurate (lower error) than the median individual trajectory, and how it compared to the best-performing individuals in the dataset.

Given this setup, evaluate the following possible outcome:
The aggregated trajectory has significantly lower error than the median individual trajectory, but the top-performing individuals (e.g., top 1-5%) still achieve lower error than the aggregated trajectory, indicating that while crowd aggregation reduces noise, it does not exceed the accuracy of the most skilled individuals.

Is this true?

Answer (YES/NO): YES